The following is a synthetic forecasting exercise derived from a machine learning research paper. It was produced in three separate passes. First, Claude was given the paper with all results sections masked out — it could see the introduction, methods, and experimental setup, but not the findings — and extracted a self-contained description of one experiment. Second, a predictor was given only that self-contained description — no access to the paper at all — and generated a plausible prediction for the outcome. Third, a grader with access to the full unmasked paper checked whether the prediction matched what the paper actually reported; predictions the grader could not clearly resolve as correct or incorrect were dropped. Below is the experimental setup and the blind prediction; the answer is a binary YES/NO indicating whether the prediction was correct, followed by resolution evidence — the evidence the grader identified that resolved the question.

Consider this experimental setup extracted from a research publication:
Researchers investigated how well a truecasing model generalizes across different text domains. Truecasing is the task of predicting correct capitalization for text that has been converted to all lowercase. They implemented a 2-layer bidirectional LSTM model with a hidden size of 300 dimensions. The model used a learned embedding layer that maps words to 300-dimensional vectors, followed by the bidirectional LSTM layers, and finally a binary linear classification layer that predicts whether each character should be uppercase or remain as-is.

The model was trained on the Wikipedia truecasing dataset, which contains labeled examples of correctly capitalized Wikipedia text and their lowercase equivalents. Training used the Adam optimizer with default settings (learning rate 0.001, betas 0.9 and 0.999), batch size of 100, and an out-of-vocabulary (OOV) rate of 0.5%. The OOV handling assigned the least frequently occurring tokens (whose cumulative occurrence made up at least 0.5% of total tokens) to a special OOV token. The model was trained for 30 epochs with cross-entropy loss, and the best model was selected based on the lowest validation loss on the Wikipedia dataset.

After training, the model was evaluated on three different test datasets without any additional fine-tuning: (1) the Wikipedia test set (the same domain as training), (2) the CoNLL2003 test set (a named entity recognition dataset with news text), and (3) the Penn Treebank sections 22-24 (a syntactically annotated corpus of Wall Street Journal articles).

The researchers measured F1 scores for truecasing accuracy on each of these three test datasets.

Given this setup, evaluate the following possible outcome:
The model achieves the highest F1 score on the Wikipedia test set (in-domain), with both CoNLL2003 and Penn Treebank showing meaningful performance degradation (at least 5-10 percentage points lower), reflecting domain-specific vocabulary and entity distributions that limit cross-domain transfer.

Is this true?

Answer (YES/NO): YES